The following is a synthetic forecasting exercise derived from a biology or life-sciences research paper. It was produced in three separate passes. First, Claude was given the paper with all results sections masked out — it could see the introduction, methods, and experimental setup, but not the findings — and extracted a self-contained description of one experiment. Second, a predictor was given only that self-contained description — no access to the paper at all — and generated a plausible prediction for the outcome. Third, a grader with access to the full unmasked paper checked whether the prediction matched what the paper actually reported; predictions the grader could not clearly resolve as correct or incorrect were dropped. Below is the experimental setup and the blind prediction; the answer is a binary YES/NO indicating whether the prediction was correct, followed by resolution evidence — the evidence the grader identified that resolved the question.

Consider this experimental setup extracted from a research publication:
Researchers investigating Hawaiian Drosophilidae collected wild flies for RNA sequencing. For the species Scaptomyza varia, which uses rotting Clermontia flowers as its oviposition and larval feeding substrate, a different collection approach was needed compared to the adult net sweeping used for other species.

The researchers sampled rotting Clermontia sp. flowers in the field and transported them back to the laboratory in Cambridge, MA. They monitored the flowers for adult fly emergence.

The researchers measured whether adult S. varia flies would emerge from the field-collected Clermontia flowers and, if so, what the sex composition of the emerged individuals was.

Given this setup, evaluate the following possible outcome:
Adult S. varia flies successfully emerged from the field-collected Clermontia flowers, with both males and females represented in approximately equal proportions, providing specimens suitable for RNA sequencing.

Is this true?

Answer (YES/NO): NO